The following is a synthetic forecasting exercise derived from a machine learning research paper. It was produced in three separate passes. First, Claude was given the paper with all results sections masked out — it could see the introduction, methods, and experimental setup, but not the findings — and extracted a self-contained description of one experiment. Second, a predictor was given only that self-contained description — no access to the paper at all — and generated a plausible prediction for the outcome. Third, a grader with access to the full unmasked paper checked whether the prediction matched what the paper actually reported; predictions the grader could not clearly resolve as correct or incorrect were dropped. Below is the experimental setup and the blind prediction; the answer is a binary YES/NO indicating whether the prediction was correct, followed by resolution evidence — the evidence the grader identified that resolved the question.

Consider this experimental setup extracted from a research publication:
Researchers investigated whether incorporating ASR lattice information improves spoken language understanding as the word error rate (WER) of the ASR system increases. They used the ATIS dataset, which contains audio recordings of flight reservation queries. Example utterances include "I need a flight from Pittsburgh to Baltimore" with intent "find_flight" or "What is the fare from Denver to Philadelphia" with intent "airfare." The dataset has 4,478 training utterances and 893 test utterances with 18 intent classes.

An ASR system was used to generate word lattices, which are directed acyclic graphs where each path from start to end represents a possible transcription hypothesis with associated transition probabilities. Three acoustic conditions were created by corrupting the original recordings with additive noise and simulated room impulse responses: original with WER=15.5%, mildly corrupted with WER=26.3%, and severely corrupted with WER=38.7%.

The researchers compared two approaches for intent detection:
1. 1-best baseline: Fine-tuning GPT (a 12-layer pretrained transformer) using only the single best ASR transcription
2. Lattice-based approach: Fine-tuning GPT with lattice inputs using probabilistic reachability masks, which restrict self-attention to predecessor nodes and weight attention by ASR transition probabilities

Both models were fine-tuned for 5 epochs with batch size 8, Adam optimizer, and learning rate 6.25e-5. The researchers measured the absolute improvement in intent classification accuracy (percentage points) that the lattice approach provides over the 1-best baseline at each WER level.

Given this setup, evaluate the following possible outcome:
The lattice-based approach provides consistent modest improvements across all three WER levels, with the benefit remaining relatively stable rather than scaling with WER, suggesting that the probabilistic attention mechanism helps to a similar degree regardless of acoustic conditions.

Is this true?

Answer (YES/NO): NO